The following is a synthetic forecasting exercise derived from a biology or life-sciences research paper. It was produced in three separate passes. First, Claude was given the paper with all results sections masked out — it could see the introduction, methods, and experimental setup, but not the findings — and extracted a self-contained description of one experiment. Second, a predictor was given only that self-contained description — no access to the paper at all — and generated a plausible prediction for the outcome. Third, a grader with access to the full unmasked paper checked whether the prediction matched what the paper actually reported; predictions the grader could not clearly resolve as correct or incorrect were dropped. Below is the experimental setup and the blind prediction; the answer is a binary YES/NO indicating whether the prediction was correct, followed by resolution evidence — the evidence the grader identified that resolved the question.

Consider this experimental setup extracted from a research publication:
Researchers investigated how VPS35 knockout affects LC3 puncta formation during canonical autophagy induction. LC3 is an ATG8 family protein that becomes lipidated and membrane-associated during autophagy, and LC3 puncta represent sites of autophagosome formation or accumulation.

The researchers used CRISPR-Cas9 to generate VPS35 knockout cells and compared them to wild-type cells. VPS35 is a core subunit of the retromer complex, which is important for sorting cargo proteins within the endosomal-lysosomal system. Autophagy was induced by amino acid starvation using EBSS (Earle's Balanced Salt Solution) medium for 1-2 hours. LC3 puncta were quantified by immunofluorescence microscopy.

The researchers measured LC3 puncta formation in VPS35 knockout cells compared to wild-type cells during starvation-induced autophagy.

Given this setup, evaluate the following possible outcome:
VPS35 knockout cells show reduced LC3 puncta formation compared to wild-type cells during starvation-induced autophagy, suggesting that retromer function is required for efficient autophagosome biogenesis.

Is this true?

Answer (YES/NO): NO